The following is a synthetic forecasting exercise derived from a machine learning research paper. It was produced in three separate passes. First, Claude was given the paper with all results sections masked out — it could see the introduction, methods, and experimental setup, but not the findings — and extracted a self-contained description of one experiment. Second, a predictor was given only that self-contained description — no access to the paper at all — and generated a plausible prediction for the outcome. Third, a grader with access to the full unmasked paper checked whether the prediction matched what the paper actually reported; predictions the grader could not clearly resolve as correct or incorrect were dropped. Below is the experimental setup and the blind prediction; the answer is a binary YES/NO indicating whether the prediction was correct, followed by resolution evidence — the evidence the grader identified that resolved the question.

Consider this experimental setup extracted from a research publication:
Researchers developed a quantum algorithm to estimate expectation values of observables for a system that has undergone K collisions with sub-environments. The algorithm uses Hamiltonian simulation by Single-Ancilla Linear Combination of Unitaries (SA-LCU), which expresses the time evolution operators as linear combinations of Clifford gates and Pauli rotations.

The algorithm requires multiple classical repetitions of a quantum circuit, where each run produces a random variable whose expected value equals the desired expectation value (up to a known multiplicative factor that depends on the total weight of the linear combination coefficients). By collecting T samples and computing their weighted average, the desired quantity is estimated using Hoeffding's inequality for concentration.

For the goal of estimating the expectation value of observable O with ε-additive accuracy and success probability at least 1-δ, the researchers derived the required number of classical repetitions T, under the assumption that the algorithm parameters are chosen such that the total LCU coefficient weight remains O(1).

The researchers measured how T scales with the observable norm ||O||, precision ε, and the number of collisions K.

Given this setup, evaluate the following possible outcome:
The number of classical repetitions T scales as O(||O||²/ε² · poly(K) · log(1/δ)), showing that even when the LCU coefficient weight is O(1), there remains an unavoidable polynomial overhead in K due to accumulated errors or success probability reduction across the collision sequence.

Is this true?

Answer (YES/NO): NO